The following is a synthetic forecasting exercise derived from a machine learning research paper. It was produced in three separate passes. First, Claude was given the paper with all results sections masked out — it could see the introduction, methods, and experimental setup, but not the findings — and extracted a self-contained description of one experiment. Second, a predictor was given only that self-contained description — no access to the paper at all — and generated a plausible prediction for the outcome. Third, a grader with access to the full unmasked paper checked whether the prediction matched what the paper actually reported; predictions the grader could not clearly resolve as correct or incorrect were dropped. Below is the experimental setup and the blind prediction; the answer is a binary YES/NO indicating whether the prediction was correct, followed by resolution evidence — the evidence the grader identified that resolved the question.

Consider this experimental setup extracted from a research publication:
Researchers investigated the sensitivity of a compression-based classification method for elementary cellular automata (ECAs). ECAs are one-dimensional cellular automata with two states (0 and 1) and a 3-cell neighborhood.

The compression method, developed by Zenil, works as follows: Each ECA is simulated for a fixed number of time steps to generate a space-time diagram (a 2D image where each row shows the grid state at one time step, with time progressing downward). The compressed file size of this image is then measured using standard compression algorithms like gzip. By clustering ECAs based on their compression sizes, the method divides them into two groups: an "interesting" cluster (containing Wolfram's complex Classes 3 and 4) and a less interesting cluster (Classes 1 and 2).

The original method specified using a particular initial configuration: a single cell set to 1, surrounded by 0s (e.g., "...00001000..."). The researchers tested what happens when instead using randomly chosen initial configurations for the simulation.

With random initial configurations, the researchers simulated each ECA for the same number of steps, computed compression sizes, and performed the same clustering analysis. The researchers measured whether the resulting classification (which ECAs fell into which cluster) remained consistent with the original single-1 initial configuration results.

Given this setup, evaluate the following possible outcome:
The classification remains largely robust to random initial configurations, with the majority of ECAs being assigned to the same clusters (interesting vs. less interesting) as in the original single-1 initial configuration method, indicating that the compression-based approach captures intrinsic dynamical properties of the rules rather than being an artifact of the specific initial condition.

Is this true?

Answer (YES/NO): NO